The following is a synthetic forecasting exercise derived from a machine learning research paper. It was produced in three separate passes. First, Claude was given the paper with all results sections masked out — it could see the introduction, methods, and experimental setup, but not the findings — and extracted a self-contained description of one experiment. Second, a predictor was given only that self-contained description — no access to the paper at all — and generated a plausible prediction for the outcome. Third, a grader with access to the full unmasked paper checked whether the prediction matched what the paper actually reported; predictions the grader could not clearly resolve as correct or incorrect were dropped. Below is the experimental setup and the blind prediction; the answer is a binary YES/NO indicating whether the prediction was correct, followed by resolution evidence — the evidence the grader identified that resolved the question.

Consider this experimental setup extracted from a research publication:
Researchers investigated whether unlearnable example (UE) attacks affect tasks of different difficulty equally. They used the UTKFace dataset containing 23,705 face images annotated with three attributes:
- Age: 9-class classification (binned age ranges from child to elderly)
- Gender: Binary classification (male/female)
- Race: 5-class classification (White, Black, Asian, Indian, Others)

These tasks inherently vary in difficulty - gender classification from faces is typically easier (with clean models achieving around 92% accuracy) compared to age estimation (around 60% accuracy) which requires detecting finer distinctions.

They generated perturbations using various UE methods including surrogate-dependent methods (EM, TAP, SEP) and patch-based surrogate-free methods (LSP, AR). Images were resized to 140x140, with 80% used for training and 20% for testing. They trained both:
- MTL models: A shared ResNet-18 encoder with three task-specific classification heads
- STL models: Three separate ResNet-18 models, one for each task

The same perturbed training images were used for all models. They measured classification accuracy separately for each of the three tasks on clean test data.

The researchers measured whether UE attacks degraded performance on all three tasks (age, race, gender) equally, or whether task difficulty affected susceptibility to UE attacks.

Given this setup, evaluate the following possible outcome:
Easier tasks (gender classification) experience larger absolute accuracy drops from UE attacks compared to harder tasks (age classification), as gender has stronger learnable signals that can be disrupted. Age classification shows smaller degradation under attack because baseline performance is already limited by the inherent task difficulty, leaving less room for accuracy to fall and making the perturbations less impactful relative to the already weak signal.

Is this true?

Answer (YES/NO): NO